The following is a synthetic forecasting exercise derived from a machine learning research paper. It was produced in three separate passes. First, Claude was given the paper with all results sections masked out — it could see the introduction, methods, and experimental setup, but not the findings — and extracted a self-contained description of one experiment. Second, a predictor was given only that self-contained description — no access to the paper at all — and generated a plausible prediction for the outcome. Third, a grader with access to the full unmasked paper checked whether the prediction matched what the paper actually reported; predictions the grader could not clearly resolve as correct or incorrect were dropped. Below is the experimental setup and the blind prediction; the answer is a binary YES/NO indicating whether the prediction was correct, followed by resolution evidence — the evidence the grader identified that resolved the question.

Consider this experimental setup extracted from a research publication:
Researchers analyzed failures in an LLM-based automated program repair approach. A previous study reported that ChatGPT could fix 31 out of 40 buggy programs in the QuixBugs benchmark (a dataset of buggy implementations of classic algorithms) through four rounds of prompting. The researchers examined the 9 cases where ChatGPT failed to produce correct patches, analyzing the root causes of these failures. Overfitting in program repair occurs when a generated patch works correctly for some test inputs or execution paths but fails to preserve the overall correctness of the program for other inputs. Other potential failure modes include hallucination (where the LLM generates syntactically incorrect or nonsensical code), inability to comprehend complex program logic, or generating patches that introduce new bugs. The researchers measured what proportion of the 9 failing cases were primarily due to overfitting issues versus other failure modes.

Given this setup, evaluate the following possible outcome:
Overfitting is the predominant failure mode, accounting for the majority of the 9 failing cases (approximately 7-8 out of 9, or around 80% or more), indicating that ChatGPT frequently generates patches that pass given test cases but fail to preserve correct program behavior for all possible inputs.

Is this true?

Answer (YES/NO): YES